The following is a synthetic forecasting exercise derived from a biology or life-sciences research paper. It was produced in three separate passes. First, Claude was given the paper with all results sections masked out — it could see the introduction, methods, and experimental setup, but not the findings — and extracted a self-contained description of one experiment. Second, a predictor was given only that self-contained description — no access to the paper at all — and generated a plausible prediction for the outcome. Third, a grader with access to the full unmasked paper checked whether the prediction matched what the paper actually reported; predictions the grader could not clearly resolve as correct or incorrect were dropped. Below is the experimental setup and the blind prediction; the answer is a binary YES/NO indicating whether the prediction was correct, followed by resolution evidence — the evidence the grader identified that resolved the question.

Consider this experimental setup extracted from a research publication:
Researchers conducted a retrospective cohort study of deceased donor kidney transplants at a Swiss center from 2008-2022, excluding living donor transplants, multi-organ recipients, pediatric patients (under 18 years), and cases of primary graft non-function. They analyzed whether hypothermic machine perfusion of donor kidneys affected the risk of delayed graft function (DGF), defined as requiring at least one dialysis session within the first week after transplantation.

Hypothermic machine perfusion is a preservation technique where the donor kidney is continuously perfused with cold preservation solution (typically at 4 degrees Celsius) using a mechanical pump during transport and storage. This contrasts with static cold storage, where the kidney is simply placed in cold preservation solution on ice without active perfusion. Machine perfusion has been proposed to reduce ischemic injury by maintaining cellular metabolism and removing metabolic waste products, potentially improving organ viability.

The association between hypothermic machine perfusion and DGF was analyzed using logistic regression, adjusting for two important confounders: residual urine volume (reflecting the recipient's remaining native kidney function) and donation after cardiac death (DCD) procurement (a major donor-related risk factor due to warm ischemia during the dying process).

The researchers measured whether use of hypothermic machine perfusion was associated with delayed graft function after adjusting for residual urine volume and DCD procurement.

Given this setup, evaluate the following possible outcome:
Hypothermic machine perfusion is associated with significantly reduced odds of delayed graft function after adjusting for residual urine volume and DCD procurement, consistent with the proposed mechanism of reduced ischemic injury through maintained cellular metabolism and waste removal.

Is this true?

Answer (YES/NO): NO